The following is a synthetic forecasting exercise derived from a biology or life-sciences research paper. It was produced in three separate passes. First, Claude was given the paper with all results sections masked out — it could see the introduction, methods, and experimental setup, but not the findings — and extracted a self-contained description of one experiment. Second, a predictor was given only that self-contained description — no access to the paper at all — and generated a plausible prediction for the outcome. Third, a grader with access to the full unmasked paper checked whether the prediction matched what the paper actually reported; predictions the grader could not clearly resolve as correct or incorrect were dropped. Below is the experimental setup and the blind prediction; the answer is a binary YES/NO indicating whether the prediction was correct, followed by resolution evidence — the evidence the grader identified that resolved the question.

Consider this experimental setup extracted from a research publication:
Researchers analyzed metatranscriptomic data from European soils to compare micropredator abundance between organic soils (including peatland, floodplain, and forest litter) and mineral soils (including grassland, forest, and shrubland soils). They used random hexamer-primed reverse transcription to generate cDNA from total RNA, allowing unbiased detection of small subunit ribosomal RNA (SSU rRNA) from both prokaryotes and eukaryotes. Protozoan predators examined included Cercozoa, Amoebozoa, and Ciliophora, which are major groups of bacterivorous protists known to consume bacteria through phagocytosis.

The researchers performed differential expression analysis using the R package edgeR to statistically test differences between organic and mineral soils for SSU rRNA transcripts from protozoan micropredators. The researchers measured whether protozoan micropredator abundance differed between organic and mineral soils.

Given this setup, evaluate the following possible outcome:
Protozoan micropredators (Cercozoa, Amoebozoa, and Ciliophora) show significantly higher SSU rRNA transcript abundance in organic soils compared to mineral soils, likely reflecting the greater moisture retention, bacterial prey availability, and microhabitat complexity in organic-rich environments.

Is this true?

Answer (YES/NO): YES